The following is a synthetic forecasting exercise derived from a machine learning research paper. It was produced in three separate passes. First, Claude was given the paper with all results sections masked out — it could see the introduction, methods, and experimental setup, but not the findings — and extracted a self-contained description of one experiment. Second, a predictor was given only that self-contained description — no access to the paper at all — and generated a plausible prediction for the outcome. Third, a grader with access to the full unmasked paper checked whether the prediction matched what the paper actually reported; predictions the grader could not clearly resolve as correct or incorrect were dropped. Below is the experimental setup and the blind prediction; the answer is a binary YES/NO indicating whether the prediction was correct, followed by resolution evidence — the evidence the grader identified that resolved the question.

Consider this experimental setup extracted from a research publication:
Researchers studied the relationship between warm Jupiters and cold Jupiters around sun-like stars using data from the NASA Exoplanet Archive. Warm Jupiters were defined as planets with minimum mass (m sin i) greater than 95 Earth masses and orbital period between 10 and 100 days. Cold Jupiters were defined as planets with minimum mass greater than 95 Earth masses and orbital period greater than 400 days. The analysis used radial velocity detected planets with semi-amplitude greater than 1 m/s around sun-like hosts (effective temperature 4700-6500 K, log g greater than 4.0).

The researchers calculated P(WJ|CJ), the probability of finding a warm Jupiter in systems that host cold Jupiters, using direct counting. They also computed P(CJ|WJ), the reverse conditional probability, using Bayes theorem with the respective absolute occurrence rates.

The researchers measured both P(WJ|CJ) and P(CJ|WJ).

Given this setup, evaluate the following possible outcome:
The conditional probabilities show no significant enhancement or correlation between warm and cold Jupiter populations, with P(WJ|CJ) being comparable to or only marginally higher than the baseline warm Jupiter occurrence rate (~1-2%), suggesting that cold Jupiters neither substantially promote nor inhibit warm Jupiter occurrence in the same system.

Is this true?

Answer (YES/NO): NO